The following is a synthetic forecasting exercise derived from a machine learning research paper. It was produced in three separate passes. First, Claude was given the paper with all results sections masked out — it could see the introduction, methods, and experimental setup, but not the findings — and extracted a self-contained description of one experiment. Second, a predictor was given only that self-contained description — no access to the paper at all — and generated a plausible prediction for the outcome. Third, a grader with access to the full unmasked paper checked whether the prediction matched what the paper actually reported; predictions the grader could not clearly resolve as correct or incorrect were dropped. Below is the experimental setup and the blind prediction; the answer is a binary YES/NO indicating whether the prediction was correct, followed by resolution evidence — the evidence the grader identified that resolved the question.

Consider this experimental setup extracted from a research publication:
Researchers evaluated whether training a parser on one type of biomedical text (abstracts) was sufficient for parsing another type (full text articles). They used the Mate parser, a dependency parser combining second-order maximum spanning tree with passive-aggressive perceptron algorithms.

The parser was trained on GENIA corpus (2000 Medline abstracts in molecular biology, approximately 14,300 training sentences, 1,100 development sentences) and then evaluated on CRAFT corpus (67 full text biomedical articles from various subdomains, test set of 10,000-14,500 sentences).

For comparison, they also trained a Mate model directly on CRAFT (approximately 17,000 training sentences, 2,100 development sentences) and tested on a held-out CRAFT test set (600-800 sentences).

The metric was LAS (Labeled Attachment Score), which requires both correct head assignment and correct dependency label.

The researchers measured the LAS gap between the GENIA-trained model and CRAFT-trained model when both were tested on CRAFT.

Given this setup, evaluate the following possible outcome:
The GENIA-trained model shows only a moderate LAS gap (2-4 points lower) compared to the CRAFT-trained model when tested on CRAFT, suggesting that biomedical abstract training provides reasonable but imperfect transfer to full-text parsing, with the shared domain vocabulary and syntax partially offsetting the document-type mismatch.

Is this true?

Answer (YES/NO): NO